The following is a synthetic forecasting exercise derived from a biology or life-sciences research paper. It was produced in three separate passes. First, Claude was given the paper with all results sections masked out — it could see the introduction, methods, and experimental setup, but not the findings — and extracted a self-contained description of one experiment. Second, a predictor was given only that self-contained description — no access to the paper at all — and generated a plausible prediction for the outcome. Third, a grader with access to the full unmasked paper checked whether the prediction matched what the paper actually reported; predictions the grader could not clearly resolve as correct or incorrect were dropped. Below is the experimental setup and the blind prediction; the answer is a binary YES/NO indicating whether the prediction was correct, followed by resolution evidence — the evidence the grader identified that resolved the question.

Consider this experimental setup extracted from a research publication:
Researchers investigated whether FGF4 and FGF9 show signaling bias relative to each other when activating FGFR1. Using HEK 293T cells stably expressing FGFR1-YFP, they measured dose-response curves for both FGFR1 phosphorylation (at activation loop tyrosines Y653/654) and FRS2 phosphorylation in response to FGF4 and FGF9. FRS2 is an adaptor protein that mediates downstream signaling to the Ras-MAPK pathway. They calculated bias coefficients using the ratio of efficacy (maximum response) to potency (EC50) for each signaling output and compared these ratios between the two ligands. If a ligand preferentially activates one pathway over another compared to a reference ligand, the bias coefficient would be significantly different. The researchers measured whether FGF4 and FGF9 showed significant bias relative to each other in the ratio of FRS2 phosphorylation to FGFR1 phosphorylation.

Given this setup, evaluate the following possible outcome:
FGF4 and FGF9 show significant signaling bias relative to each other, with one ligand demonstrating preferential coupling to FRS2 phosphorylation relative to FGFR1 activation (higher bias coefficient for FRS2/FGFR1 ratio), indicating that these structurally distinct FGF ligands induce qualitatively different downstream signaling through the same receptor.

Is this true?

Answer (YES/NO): NO